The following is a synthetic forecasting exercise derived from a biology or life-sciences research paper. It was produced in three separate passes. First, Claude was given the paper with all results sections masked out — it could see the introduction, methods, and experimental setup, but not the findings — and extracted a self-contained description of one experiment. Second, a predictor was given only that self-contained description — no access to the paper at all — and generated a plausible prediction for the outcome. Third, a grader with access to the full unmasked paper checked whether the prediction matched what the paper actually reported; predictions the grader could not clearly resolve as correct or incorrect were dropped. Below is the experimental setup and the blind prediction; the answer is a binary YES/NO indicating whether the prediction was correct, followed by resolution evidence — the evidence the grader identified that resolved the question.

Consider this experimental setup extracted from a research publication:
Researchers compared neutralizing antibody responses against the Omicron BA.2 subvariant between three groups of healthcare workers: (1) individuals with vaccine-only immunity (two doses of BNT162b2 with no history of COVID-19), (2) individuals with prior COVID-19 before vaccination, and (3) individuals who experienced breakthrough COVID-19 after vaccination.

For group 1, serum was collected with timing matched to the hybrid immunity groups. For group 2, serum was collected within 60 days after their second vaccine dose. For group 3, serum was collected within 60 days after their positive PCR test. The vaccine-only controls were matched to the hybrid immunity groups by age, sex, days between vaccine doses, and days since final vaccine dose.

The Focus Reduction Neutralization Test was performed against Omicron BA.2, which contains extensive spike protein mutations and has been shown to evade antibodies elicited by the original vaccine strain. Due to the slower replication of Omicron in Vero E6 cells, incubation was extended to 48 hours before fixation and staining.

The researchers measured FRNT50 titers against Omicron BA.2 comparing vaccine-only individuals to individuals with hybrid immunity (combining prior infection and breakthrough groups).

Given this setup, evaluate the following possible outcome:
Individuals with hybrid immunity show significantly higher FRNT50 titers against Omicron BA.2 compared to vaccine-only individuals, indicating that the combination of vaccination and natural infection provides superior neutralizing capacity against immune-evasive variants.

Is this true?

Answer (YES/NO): YES